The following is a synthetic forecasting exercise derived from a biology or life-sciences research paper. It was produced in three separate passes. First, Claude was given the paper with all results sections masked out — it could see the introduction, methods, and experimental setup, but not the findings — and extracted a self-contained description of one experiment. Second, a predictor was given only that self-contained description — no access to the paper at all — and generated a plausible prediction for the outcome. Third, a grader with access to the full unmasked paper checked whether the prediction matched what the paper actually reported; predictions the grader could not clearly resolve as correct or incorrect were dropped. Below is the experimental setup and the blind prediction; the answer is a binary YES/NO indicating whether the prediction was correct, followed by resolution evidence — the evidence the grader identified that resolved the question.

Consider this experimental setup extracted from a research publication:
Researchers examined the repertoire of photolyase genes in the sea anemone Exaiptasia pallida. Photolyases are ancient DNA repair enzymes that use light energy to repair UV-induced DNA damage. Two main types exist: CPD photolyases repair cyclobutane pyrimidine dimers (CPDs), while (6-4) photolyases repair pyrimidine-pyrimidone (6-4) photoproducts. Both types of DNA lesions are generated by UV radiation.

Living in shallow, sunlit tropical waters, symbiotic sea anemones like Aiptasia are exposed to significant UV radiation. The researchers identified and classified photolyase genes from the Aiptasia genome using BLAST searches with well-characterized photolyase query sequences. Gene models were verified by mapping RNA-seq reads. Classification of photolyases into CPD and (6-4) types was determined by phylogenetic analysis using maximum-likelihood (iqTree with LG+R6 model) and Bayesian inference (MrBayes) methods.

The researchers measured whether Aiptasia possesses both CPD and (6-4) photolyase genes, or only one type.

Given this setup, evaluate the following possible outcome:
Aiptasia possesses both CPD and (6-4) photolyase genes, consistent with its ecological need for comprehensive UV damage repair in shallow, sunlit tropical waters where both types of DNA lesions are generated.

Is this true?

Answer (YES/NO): YES